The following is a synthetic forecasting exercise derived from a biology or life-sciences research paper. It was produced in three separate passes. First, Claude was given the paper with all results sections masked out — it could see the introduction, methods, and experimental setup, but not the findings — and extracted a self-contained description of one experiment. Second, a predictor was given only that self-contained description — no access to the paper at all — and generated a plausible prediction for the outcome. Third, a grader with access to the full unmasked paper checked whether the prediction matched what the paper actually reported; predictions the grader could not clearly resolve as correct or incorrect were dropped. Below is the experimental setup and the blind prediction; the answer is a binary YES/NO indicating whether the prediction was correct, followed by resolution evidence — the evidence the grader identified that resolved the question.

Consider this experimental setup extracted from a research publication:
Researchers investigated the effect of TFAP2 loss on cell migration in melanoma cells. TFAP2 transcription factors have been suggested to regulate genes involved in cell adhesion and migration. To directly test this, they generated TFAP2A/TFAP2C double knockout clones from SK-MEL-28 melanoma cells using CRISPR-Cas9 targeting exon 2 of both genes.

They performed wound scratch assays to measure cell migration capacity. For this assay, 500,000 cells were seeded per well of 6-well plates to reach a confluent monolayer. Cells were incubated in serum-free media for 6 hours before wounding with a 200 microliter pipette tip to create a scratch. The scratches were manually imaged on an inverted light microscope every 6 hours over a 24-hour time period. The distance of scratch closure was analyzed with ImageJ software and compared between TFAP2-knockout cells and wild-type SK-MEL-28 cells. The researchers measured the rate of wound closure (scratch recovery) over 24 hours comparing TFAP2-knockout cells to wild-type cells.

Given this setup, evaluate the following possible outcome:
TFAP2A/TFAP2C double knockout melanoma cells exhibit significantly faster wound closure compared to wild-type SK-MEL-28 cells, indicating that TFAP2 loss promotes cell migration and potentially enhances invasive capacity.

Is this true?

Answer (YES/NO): NO